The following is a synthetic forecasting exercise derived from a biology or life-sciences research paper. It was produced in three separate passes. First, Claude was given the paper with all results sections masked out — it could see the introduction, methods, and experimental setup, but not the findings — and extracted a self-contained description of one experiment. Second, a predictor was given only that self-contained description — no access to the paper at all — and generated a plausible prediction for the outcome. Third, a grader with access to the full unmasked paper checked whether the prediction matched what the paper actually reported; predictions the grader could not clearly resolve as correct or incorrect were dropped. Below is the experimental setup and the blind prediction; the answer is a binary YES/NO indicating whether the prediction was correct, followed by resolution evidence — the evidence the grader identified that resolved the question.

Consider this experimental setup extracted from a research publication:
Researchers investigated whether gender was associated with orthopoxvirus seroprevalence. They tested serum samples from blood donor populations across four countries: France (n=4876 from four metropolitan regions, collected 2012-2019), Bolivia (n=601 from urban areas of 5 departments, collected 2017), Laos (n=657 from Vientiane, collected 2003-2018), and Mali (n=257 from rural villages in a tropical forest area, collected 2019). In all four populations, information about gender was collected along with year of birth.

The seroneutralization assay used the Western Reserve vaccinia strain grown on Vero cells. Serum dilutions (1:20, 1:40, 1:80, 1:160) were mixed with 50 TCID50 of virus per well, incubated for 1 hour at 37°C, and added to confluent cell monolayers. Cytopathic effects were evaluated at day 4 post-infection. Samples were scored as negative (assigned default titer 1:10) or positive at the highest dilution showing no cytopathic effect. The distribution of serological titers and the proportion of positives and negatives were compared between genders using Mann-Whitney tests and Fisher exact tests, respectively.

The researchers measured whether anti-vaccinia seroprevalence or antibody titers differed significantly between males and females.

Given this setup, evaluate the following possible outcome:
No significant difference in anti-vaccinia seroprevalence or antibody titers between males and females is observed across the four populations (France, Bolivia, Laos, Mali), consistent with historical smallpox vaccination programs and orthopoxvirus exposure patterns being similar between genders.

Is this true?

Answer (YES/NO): NO